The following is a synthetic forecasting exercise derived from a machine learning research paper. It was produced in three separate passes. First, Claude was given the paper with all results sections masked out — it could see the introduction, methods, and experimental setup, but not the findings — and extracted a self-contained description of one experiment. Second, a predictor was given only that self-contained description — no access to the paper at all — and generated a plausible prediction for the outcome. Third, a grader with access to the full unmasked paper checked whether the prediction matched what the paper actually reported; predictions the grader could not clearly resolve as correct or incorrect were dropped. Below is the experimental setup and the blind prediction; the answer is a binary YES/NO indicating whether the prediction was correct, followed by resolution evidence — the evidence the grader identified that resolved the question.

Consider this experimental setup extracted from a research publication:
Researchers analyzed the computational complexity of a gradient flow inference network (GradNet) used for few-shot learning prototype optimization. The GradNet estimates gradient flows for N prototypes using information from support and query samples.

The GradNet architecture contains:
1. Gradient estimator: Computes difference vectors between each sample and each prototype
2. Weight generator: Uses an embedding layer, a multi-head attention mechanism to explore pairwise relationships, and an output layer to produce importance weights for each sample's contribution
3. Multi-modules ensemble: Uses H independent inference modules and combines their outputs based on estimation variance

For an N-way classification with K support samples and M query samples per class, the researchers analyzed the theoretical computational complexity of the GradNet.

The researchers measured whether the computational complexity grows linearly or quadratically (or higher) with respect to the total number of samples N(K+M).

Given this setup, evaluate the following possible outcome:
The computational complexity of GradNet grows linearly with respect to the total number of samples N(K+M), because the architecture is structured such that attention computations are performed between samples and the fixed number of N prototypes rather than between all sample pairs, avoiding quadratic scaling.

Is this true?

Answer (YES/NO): NO